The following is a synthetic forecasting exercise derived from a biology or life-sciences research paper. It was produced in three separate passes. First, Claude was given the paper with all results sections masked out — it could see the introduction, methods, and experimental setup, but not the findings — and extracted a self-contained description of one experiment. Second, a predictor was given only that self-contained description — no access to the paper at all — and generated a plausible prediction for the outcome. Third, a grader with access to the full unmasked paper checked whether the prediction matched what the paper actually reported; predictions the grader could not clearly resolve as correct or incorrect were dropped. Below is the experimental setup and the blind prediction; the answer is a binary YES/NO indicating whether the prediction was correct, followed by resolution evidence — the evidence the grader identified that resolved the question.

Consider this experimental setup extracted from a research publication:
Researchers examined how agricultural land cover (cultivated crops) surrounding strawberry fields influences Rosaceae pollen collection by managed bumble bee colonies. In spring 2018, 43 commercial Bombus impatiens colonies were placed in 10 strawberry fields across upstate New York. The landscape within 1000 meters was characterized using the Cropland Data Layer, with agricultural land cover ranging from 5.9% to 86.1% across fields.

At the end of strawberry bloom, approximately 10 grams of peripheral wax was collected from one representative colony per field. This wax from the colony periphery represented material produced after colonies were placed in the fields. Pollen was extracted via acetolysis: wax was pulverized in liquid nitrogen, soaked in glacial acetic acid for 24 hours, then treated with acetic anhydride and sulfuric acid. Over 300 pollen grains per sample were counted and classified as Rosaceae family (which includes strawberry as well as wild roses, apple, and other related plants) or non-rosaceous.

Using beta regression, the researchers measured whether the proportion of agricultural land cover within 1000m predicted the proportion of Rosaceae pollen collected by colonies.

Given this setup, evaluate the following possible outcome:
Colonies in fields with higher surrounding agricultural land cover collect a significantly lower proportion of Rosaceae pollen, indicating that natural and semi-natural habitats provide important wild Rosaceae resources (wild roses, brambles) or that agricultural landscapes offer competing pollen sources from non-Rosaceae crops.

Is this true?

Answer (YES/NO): NO